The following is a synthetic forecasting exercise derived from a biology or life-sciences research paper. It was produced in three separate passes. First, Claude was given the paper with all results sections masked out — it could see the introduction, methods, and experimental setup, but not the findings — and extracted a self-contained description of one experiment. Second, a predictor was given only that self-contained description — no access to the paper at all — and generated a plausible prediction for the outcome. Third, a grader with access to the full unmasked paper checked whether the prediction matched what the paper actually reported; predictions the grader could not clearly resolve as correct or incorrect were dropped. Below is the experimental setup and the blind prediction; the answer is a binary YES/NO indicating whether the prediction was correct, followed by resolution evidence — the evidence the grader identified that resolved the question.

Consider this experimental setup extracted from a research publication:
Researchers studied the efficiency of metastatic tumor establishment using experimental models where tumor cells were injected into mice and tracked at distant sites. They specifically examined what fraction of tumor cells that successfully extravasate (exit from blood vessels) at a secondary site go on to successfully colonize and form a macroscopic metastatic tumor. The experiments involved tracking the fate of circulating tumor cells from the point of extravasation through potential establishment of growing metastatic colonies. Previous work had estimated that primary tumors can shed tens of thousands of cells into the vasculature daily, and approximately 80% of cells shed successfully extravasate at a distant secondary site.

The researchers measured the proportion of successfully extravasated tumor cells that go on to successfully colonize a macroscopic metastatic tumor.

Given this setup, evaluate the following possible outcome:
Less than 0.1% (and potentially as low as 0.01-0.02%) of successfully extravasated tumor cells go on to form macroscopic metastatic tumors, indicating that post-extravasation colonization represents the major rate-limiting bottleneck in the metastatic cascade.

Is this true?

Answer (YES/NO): YES